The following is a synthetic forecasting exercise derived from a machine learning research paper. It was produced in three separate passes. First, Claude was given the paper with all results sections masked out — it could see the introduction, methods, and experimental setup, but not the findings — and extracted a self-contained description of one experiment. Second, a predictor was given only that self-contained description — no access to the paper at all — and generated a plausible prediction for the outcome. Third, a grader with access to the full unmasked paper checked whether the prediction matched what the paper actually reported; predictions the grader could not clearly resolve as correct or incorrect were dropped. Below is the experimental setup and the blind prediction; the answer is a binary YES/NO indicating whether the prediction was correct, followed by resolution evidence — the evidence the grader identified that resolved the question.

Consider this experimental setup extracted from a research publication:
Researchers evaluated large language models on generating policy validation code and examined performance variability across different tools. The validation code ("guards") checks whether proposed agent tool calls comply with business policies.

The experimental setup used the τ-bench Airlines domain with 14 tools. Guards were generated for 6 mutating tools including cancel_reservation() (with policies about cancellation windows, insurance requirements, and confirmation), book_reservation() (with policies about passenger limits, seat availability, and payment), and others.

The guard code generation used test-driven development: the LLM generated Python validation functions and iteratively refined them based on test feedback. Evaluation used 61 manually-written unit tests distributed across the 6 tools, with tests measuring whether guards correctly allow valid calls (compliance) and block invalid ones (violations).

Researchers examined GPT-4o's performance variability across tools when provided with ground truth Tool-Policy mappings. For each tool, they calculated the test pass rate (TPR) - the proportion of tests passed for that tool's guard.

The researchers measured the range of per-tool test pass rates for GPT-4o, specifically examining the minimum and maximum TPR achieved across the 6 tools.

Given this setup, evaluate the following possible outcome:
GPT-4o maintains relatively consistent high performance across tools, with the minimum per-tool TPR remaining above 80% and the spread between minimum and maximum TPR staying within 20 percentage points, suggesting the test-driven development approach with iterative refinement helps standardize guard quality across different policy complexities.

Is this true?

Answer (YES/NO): NO